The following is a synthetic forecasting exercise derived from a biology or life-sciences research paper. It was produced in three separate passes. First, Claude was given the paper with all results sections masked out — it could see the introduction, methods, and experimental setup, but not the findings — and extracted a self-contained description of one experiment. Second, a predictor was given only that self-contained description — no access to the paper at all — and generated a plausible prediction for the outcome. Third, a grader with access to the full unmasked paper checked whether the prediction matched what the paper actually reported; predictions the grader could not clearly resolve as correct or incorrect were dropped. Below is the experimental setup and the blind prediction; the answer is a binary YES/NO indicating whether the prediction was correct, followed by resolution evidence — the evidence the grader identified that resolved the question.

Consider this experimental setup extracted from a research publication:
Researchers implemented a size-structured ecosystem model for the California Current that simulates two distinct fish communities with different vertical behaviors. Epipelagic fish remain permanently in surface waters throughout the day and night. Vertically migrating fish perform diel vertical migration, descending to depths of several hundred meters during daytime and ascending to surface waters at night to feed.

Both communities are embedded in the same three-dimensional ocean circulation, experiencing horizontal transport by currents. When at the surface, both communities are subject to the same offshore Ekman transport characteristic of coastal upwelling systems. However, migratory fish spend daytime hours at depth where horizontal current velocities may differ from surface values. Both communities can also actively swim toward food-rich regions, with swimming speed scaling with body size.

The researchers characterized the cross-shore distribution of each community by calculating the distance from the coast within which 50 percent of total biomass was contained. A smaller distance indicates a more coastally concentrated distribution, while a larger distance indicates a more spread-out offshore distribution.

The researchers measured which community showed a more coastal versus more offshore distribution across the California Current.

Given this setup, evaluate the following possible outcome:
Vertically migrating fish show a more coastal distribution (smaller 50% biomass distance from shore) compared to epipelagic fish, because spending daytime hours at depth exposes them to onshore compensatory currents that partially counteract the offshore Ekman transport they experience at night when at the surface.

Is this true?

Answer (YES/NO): NO